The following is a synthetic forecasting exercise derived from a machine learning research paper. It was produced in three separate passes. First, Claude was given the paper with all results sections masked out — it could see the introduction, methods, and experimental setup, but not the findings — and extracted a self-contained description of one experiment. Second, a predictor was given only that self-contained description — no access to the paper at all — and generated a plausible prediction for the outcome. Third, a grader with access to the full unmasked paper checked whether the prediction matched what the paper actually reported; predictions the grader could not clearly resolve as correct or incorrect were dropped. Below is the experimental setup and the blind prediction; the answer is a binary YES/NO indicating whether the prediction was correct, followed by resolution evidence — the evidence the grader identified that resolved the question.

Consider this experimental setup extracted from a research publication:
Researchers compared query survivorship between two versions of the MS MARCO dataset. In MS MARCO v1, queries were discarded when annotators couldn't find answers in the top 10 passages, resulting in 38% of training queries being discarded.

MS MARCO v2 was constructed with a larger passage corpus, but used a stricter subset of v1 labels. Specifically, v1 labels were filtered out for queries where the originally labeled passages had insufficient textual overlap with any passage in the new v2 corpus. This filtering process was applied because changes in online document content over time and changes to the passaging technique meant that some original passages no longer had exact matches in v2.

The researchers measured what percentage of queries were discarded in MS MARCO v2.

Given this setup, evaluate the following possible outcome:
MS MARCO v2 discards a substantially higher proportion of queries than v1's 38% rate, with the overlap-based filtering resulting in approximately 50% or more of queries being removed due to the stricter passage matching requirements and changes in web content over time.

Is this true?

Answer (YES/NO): YES